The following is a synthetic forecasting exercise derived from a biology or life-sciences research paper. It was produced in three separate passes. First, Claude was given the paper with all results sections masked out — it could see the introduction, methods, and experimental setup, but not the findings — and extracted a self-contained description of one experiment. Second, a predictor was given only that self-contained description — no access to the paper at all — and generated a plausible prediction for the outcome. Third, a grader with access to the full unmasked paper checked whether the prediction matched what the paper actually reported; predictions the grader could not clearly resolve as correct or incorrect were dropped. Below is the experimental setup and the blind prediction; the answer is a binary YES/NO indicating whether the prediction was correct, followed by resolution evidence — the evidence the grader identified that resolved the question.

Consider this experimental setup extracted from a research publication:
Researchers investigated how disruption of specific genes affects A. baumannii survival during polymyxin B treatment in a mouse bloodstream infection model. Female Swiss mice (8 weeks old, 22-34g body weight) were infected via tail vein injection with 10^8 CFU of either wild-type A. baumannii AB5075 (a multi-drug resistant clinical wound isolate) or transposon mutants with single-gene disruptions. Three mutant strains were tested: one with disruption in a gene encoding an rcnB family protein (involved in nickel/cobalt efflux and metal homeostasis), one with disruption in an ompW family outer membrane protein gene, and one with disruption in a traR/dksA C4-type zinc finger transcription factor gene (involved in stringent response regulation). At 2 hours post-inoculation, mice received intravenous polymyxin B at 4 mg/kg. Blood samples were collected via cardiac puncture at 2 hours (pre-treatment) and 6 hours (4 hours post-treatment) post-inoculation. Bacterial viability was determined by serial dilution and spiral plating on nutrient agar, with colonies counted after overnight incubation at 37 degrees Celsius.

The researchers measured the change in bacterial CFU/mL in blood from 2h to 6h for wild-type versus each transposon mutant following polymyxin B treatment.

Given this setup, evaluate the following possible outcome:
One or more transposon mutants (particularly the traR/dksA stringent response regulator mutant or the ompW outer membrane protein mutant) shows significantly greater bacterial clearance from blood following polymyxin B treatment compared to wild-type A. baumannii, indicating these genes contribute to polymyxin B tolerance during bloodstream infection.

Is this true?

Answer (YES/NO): YES